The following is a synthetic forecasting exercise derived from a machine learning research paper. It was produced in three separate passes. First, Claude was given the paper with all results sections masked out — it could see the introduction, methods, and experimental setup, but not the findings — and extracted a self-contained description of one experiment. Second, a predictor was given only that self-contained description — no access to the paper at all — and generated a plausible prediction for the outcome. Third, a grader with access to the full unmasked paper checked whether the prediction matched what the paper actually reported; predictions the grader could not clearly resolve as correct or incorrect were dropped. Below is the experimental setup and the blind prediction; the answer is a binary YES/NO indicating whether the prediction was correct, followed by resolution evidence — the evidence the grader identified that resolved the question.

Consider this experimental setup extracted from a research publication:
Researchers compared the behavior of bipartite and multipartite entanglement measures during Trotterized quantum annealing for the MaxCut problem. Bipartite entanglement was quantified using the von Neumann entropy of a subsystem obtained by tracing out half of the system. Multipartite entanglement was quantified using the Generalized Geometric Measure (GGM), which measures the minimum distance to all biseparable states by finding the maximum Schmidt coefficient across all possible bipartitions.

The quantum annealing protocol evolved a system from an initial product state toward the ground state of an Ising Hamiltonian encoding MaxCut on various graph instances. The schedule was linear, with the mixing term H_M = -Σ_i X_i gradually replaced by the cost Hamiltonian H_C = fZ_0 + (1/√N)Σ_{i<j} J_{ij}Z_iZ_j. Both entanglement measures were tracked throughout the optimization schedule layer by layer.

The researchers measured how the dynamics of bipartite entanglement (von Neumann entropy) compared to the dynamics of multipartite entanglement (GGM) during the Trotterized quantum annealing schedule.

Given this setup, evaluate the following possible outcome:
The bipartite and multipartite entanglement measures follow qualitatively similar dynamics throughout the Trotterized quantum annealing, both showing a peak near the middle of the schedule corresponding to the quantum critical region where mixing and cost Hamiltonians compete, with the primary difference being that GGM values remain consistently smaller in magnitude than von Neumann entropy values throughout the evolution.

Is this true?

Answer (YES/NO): NO